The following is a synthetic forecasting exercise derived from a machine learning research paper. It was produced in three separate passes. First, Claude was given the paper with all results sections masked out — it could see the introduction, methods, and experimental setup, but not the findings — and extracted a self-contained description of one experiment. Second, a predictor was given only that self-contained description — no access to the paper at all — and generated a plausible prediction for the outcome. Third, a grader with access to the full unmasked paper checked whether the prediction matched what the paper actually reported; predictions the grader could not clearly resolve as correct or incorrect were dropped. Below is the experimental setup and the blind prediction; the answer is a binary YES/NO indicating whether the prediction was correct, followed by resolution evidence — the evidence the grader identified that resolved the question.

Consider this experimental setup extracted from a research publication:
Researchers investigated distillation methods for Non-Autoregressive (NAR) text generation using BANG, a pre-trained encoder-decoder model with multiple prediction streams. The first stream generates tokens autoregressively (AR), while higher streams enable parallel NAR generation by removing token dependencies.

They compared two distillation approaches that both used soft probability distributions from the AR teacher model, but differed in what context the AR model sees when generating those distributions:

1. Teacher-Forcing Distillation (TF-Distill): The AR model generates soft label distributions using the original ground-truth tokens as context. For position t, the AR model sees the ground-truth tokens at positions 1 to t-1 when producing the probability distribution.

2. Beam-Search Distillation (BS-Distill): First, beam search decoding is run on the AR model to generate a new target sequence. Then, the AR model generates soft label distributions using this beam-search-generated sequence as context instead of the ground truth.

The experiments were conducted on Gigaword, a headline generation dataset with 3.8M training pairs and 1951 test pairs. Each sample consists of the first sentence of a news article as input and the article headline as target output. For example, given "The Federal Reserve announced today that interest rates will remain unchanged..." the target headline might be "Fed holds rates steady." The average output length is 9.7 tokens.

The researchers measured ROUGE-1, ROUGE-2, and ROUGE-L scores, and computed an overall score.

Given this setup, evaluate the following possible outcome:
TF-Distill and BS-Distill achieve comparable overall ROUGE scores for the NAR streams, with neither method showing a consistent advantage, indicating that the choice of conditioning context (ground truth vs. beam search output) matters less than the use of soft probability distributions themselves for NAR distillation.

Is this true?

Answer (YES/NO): NO